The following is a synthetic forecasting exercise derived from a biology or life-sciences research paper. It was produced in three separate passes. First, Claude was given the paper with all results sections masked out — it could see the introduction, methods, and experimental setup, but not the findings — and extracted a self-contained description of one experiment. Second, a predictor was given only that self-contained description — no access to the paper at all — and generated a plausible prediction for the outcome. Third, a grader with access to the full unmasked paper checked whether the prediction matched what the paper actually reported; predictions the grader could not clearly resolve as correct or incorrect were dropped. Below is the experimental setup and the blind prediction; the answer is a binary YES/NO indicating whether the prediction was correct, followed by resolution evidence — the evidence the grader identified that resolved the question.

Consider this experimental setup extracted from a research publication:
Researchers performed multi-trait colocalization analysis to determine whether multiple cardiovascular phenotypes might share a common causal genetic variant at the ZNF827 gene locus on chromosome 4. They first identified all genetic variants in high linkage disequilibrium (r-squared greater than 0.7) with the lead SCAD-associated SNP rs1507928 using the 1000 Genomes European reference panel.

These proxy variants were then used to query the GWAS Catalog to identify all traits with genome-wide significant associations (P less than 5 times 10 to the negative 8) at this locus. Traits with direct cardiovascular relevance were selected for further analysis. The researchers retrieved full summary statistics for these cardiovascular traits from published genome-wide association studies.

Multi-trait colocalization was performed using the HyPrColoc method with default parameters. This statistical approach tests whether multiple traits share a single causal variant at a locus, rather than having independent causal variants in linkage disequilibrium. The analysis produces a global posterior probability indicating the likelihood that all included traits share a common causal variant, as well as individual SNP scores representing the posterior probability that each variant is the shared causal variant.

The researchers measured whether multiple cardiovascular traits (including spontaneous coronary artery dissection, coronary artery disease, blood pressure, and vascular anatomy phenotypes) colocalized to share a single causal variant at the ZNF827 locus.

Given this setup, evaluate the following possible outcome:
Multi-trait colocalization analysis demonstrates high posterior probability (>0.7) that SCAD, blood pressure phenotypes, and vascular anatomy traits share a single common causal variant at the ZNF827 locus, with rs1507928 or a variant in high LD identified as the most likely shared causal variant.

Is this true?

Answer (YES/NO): YES